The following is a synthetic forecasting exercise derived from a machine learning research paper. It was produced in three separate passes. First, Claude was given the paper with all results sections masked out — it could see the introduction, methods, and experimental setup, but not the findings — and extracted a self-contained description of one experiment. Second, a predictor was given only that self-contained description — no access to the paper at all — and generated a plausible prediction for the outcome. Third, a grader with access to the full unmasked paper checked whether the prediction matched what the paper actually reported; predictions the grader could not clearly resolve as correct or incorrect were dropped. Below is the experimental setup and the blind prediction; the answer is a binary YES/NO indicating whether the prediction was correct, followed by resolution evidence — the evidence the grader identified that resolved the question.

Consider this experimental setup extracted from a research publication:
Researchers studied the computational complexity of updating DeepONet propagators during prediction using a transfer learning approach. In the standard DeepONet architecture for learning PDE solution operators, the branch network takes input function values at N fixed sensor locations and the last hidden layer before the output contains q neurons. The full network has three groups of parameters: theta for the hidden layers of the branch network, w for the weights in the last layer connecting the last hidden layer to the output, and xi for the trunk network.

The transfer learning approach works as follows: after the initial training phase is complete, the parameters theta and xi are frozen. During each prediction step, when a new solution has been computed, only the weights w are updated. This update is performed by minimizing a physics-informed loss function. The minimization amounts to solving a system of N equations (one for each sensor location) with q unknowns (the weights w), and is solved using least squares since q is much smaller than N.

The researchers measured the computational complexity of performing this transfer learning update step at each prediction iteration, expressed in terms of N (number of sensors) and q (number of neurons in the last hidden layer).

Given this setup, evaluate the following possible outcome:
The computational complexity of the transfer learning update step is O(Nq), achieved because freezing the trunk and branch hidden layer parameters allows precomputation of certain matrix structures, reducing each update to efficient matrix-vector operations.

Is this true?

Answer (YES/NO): NO